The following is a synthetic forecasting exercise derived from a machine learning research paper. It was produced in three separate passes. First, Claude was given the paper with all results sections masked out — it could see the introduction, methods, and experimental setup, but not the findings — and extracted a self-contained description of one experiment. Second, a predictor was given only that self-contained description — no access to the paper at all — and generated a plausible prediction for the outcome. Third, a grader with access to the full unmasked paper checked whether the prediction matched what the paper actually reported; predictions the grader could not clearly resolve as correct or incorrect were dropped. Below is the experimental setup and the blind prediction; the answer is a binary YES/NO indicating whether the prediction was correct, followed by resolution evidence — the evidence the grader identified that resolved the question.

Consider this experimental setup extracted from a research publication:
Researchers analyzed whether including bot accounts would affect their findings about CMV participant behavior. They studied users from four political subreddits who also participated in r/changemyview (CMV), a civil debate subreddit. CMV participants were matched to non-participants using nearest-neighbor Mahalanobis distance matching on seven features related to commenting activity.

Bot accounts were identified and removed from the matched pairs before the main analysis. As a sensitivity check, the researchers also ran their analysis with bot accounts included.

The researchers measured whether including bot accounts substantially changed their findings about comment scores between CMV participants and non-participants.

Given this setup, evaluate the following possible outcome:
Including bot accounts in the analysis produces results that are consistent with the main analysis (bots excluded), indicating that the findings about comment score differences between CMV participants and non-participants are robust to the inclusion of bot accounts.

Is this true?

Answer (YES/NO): YES